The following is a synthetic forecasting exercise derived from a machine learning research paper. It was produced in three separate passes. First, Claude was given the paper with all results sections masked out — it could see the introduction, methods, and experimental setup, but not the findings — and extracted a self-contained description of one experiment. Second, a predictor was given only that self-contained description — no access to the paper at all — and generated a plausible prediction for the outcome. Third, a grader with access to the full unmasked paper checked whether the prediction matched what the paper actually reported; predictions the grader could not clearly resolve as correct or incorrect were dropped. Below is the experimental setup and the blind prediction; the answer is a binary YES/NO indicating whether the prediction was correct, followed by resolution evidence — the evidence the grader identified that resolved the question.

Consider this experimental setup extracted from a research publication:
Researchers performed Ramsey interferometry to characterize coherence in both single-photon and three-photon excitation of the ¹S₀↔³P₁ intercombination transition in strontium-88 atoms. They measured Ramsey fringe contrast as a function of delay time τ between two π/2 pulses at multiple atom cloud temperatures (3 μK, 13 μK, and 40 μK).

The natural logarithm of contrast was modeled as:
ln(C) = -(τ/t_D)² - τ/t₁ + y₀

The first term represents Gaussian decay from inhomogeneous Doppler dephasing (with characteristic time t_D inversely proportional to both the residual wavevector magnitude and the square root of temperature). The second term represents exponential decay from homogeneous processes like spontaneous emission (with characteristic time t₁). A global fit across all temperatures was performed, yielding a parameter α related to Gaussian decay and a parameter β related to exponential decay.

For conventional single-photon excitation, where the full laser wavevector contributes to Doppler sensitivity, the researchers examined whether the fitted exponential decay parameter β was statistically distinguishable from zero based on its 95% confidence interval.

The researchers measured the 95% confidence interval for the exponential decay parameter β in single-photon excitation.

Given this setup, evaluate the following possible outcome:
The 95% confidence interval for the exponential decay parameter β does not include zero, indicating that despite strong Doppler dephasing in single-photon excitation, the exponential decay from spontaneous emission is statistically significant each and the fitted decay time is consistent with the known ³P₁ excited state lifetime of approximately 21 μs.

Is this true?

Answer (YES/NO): NO